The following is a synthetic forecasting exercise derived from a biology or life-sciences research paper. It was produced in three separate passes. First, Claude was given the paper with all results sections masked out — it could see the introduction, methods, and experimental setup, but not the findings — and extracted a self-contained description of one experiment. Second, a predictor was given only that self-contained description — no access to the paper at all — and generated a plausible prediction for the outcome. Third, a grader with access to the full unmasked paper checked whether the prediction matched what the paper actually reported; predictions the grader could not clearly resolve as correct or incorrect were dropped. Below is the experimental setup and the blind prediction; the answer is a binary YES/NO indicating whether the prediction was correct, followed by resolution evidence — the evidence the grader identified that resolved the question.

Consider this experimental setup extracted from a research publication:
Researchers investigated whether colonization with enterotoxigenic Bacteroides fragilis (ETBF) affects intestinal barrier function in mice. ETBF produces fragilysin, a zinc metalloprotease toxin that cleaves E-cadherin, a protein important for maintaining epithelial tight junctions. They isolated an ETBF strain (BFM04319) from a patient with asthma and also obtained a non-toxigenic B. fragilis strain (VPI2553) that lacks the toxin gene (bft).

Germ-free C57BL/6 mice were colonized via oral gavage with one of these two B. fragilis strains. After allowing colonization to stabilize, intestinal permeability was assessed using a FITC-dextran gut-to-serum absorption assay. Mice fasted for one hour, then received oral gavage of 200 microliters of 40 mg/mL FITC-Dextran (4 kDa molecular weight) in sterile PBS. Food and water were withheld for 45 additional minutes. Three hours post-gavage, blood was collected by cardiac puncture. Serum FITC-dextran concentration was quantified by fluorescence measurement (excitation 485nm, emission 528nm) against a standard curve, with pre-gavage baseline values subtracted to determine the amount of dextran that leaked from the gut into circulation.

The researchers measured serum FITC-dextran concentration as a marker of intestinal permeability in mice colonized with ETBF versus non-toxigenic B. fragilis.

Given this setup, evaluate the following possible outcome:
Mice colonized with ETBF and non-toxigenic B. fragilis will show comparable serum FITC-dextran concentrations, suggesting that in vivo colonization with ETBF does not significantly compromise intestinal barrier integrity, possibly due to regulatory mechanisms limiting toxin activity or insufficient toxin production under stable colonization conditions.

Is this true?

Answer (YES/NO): NO